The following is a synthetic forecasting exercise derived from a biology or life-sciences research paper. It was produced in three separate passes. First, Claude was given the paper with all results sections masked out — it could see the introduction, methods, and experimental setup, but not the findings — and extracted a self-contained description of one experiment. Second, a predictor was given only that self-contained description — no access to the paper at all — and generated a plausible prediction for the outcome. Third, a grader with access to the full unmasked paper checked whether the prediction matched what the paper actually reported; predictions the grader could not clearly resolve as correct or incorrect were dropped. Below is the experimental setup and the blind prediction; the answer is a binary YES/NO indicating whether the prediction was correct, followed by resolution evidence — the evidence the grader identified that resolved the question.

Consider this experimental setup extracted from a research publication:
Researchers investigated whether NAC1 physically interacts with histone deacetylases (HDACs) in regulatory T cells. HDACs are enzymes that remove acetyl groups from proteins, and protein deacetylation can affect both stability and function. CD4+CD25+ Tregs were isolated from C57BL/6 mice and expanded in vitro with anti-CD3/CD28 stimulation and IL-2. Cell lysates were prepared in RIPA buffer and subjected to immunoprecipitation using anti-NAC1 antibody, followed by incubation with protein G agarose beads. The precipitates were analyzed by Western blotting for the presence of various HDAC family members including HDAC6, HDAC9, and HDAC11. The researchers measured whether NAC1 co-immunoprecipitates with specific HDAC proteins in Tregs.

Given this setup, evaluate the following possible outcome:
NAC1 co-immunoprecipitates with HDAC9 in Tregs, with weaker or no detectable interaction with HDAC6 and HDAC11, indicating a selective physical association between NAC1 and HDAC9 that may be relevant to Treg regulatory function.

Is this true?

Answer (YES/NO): NO